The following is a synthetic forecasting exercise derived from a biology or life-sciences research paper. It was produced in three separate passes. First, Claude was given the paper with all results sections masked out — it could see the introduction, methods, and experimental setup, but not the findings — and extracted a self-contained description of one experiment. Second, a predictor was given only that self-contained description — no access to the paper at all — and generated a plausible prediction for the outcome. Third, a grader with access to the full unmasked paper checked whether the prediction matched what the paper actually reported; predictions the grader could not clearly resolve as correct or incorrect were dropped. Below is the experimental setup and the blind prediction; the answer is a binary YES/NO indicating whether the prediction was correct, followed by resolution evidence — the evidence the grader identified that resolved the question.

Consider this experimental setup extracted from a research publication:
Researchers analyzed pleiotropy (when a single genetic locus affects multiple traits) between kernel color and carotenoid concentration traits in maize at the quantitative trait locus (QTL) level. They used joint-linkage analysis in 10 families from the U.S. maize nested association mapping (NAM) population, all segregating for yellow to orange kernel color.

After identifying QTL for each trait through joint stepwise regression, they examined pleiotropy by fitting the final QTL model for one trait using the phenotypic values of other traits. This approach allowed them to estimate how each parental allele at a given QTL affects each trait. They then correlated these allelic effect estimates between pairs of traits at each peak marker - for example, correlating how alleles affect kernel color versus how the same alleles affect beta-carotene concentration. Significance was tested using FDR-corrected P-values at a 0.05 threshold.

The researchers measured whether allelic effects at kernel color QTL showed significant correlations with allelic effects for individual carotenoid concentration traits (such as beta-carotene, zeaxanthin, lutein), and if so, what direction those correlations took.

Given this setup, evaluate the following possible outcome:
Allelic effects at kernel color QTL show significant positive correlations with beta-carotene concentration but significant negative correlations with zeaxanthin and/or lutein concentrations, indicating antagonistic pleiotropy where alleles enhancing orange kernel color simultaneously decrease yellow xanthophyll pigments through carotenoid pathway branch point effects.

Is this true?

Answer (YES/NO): NO